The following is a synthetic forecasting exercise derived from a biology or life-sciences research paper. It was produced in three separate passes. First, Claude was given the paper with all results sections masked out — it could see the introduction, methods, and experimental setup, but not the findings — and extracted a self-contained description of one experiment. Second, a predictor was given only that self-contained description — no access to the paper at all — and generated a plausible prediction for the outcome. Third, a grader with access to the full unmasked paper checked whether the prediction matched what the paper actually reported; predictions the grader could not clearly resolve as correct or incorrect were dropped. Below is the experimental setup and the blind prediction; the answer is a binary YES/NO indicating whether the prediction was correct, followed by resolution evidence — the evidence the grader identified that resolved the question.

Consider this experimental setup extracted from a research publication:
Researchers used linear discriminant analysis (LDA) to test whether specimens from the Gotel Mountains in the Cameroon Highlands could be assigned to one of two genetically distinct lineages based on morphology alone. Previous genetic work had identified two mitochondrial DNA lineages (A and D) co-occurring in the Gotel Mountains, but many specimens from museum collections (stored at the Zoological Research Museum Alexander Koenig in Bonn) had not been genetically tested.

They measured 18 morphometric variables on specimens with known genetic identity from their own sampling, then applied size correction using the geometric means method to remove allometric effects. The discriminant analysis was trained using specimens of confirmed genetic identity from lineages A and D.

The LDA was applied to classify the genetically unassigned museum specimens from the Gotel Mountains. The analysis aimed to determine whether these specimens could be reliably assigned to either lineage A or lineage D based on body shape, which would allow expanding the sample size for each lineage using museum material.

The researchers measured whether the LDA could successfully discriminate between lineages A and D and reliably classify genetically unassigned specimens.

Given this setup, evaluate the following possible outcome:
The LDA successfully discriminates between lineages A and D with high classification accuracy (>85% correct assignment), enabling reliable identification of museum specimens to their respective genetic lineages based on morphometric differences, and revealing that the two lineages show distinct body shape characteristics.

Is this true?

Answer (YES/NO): NO